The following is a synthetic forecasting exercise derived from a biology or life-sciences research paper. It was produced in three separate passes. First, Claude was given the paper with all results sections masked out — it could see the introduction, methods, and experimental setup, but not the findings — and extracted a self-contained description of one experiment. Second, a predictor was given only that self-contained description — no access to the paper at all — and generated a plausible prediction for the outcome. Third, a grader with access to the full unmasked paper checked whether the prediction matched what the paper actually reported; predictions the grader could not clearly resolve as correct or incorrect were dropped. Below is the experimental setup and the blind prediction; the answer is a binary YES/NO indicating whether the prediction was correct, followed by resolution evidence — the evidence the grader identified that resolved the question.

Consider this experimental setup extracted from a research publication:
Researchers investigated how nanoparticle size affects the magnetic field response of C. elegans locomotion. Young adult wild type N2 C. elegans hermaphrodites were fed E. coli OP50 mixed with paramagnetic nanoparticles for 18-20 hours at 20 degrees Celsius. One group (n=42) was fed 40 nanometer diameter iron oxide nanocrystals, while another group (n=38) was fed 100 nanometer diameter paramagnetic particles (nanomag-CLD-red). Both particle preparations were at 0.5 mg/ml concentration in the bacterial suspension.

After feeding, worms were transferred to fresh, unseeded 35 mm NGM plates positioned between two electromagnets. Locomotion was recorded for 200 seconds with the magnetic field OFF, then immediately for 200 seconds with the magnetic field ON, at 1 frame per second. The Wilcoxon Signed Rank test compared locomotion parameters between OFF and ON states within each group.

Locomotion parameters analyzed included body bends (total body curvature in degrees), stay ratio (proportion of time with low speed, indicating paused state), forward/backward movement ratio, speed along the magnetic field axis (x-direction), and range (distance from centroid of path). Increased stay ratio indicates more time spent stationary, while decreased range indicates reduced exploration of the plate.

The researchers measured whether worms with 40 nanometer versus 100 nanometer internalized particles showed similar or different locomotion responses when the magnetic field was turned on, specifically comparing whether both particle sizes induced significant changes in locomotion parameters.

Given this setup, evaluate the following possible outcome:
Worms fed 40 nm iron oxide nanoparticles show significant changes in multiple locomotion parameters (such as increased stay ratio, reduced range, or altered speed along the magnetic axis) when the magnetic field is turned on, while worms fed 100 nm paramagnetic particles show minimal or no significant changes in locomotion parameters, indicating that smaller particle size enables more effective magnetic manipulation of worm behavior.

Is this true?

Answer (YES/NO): NO